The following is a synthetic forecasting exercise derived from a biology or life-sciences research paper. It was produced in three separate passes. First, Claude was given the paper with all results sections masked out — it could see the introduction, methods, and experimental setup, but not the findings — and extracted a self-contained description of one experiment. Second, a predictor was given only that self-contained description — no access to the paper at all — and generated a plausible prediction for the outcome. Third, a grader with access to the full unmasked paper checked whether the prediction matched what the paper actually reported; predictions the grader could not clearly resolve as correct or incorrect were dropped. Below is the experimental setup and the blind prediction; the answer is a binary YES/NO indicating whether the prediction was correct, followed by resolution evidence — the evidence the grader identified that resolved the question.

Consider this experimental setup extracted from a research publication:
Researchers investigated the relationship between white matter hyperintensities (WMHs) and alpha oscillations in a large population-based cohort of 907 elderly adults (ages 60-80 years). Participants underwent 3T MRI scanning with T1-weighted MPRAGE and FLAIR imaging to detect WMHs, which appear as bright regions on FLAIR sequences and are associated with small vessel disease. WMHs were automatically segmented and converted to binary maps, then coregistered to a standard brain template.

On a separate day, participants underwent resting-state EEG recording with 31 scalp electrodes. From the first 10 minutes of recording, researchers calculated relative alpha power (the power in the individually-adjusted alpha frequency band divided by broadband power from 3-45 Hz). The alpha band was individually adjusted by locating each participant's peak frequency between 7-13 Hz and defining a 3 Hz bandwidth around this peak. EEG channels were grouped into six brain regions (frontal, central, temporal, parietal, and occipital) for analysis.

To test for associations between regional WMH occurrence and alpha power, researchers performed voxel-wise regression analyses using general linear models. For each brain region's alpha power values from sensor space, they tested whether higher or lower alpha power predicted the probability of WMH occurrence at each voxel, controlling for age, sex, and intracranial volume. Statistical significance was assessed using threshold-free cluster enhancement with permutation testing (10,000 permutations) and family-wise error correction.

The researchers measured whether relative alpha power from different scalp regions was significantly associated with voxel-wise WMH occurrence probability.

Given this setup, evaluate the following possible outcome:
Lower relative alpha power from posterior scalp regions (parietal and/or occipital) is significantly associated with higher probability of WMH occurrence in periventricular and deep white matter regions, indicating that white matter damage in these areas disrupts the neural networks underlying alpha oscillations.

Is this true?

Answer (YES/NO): NO